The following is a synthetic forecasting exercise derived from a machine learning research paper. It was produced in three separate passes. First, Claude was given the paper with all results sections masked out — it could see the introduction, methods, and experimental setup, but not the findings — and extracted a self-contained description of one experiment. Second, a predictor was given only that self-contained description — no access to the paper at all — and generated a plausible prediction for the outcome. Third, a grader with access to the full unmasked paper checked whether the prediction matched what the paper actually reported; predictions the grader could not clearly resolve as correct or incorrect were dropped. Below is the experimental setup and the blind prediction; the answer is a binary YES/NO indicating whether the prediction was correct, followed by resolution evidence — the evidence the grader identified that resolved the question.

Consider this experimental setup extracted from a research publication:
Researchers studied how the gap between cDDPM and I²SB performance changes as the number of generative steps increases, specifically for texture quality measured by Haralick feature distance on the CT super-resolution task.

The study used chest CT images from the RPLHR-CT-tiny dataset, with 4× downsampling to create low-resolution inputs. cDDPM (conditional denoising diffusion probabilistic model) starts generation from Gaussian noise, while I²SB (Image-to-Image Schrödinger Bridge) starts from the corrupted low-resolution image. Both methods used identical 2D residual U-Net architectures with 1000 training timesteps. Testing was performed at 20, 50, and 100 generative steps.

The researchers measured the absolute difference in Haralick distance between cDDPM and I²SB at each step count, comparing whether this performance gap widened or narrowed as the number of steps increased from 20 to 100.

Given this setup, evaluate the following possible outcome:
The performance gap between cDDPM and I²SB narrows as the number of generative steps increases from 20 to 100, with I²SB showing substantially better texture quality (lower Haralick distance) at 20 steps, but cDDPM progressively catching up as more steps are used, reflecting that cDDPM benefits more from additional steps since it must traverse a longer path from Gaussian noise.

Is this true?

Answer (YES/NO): NO